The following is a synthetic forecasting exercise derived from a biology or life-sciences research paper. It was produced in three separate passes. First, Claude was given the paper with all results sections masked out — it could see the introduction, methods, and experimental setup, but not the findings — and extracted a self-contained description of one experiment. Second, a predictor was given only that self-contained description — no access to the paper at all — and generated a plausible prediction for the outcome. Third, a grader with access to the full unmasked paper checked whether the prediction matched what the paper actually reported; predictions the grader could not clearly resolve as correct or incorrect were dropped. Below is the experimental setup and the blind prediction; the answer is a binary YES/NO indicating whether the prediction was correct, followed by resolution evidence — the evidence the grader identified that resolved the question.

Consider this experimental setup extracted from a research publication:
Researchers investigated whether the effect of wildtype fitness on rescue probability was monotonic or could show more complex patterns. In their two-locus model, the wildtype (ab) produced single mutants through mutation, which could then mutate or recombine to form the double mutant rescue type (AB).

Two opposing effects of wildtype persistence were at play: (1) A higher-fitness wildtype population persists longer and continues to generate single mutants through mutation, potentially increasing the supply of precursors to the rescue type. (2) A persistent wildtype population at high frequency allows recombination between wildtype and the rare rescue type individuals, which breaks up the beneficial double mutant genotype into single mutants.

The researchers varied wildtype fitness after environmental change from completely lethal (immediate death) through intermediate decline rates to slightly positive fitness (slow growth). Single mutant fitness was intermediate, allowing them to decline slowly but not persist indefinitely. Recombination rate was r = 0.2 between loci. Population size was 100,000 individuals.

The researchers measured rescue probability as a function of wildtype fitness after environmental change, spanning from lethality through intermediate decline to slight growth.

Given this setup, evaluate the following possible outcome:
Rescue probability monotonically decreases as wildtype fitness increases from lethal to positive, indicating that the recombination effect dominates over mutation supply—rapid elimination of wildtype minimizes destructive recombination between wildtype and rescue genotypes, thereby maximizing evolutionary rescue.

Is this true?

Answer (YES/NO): NO